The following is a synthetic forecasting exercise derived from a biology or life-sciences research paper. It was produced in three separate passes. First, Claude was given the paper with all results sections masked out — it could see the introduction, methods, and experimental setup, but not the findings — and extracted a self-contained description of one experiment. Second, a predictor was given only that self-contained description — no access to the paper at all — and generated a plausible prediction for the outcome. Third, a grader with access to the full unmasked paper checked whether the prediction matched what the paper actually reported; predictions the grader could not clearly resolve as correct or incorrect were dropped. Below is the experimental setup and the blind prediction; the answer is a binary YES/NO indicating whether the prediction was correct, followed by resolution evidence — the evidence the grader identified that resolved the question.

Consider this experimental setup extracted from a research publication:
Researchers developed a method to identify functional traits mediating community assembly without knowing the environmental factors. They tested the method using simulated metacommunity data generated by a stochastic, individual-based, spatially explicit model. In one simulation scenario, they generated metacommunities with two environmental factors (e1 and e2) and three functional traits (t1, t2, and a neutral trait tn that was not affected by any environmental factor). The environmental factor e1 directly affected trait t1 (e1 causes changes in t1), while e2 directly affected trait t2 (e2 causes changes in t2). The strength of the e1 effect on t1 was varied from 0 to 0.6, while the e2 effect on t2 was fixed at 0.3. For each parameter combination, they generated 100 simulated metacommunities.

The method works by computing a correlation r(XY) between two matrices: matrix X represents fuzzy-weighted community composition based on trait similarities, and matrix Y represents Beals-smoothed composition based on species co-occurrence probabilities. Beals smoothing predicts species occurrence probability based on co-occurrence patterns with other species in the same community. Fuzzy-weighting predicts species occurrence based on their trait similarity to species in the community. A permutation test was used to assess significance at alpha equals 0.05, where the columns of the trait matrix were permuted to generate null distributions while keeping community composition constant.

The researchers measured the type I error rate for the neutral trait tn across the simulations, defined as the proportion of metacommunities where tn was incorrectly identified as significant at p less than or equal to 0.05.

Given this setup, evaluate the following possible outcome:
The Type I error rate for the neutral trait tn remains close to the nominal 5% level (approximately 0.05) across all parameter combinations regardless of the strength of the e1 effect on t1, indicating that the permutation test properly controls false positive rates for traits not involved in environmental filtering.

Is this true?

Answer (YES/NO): YES